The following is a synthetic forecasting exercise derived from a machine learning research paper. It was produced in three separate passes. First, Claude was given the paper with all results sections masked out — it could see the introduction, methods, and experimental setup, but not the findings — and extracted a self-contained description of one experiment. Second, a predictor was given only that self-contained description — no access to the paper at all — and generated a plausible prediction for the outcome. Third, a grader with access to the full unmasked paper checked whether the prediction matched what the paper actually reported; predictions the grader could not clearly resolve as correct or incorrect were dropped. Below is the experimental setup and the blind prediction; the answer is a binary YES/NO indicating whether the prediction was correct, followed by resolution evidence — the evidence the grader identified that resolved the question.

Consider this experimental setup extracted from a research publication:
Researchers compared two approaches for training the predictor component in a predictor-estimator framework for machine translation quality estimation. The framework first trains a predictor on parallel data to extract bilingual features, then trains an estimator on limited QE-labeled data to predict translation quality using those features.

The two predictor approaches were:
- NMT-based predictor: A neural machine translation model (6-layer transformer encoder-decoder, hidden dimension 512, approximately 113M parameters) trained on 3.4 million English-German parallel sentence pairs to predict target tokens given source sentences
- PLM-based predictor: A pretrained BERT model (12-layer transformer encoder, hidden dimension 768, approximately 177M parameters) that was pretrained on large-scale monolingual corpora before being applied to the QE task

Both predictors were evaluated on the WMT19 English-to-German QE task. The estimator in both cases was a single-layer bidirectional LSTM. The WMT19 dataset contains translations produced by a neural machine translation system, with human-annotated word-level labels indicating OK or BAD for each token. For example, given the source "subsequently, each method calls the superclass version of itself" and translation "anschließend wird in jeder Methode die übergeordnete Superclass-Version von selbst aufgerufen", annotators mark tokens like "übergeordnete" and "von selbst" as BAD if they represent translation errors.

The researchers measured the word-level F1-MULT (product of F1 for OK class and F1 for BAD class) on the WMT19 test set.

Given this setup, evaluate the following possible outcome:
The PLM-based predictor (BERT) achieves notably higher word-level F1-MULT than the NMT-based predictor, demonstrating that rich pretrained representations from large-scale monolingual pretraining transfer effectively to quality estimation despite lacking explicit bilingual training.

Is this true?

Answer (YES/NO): YES